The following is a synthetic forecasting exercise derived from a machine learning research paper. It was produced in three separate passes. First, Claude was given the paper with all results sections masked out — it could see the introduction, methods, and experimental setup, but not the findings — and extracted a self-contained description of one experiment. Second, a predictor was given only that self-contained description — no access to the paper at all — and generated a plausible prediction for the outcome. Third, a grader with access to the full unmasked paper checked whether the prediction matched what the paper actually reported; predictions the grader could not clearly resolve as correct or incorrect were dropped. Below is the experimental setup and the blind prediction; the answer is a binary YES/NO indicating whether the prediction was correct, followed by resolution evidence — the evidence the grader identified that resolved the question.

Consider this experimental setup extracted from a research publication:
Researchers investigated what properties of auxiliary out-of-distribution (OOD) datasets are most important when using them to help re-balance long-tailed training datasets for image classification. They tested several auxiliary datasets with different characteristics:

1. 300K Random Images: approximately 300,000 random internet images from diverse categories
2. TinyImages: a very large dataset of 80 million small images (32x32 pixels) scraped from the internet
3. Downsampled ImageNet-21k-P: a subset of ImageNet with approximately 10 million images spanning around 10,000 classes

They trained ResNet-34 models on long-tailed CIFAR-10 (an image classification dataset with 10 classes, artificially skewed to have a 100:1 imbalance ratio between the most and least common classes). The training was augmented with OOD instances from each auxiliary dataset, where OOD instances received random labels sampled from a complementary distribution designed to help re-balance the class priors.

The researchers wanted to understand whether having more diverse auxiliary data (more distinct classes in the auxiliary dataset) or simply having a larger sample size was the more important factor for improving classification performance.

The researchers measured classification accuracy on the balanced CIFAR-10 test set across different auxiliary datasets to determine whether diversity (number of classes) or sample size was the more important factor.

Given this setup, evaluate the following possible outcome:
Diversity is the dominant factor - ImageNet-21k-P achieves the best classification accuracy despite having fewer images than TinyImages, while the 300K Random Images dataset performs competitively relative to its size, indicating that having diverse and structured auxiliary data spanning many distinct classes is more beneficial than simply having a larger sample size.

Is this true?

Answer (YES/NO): NO